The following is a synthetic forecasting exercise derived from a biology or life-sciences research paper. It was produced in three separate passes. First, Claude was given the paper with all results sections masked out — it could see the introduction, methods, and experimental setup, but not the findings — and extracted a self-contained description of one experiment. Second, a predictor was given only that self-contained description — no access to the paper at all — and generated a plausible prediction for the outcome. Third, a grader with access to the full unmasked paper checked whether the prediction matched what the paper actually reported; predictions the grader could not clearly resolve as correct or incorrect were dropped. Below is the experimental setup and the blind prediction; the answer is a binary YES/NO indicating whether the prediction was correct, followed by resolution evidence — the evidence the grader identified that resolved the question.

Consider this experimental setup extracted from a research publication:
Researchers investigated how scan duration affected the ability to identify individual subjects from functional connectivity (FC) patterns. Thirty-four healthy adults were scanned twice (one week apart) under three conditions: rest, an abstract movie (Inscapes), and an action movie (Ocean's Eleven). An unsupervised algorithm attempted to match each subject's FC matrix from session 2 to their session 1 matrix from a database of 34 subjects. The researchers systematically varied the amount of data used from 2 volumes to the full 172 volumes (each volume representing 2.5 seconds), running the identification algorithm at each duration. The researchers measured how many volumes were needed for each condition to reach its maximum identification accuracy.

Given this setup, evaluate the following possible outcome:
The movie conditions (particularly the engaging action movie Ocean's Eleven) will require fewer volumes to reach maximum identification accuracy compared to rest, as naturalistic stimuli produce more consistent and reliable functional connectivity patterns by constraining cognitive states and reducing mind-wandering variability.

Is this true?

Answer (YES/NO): YES